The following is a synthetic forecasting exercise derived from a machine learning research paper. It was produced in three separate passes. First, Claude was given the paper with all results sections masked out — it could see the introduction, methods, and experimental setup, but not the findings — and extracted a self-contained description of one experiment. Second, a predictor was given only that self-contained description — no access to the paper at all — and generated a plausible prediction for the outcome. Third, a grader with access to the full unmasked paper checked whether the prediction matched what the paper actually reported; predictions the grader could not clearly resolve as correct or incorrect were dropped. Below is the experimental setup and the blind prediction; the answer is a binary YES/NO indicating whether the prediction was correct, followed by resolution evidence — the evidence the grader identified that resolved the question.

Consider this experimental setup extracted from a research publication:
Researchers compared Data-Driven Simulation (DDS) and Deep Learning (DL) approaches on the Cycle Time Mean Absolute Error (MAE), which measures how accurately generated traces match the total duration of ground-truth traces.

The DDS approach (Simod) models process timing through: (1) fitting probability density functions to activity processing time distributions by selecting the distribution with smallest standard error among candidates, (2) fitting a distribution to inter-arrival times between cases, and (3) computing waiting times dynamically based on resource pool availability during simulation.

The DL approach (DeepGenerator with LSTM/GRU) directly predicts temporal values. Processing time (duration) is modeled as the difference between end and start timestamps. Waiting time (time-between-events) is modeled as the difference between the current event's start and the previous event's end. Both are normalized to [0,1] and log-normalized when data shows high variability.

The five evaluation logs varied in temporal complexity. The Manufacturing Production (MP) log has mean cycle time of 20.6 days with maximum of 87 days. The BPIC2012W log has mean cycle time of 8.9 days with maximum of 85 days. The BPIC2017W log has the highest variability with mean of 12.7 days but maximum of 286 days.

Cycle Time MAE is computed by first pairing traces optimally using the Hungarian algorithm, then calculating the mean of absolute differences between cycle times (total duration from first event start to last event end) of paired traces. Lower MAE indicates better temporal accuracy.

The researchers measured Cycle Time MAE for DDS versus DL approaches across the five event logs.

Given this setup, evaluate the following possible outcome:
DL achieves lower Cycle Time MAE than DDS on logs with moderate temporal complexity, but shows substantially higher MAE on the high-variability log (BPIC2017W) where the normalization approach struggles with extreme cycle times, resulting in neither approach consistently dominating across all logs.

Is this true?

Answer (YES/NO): NO